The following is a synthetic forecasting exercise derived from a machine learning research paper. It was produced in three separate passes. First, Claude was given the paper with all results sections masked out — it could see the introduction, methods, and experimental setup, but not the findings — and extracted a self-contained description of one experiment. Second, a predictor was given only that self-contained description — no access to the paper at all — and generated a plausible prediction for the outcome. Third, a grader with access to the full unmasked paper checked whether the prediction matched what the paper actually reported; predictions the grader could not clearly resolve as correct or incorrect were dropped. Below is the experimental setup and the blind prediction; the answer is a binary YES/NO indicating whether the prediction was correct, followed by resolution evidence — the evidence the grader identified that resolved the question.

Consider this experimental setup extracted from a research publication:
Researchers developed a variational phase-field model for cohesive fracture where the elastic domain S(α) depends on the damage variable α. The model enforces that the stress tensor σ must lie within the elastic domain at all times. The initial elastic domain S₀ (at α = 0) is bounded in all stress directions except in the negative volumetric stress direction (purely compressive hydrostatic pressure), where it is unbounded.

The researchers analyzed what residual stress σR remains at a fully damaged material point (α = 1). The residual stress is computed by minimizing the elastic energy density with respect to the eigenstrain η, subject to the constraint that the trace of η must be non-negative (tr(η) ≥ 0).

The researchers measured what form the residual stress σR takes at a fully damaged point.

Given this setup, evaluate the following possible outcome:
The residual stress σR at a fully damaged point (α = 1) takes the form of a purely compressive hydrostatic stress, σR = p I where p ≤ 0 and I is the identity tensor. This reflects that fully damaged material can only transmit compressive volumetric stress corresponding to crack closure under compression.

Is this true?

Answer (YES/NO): YES